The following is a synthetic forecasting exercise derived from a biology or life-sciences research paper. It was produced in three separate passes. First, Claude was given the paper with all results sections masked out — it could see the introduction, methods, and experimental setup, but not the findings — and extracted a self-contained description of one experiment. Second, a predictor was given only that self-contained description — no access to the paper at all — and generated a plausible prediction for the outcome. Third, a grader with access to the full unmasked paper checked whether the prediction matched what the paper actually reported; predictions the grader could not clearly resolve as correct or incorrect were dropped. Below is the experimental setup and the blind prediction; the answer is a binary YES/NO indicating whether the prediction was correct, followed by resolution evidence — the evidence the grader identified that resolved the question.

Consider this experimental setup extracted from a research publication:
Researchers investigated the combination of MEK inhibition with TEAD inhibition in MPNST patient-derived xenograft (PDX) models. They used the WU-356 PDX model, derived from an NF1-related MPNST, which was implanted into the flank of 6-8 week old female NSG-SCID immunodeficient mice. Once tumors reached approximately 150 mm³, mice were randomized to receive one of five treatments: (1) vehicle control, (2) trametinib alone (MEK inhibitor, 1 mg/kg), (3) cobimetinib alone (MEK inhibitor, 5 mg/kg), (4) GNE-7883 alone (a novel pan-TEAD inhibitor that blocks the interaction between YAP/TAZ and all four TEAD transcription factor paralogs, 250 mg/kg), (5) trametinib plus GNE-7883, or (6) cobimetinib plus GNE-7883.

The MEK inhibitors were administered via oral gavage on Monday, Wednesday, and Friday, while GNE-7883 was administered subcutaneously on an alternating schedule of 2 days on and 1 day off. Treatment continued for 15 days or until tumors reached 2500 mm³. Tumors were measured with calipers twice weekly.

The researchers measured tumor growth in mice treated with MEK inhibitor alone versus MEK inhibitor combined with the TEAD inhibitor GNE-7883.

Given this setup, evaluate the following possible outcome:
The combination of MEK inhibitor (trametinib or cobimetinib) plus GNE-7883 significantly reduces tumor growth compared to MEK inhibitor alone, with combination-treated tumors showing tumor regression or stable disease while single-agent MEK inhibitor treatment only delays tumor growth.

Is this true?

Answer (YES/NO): NO